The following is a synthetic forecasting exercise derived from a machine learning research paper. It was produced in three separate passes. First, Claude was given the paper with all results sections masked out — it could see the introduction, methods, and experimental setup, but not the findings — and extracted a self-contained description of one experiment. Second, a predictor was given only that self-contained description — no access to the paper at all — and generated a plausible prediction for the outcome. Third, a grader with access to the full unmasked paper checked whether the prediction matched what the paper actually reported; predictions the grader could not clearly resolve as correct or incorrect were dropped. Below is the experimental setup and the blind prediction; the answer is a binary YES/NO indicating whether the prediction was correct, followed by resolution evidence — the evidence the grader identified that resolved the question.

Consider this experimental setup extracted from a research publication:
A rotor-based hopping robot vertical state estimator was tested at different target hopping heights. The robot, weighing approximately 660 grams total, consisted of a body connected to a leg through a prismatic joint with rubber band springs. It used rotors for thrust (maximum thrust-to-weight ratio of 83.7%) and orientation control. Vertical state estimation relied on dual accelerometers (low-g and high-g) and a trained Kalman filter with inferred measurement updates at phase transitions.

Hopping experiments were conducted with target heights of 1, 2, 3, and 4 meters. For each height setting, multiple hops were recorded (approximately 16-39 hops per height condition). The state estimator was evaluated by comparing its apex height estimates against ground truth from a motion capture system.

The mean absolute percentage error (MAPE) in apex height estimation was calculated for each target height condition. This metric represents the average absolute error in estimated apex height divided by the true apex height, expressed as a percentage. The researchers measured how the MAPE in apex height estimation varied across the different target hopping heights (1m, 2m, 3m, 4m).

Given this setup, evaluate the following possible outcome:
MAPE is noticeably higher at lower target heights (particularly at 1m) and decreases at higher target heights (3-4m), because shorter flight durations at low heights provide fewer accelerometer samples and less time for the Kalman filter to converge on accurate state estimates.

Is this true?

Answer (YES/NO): NO